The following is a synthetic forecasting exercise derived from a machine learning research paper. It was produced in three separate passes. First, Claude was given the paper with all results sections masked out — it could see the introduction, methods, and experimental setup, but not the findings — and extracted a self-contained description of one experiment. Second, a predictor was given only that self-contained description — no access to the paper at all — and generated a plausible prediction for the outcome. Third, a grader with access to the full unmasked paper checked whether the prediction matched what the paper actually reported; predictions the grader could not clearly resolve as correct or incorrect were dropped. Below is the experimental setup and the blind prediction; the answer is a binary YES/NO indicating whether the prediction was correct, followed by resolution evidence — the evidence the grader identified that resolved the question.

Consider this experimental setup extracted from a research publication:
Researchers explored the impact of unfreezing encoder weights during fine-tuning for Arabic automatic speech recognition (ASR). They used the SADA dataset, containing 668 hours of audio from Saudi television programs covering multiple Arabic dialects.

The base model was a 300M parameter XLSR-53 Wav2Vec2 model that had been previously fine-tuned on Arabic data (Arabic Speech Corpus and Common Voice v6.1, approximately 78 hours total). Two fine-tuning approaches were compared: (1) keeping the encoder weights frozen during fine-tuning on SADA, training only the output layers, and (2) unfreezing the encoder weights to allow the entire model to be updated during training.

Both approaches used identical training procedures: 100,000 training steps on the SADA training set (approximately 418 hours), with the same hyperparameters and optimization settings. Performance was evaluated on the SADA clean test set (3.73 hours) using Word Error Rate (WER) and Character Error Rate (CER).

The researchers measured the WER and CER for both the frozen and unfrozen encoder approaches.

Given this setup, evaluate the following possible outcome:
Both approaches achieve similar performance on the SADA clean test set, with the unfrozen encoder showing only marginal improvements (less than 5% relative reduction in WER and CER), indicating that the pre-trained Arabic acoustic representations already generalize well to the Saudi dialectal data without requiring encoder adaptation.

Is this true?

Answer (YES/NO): NO